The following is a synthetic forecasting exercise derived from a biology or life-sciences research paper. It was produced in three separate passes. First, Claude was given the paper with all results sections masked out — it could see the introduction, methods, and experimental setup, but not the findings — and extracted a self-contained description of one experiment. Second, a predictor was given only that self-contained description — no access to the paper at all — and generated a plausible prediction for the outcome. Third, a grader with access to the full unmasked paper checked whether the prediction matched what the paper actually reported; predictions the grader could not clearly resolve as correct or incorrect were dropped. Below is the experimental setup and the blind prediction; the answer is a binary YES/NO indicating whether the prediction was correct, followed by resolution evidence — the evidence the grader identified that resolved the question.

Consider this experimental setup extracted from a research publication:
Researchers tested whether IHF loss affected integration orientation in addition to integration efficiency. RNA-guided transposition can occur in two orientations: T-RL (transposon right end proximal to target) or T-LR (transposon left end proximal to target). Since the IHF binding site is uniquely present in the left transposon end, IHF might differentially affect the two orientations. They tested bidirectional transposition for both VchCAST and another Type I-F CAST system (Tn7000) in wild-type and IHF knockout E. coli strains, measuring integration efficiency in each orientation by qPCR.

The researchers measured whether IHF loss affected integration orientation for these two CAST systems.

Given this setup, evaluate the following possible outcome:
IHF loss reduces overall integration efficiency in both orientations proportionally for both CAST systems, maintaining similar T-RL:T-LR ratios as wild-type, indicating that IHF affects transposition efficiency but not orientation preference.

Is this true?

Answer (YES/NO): NO